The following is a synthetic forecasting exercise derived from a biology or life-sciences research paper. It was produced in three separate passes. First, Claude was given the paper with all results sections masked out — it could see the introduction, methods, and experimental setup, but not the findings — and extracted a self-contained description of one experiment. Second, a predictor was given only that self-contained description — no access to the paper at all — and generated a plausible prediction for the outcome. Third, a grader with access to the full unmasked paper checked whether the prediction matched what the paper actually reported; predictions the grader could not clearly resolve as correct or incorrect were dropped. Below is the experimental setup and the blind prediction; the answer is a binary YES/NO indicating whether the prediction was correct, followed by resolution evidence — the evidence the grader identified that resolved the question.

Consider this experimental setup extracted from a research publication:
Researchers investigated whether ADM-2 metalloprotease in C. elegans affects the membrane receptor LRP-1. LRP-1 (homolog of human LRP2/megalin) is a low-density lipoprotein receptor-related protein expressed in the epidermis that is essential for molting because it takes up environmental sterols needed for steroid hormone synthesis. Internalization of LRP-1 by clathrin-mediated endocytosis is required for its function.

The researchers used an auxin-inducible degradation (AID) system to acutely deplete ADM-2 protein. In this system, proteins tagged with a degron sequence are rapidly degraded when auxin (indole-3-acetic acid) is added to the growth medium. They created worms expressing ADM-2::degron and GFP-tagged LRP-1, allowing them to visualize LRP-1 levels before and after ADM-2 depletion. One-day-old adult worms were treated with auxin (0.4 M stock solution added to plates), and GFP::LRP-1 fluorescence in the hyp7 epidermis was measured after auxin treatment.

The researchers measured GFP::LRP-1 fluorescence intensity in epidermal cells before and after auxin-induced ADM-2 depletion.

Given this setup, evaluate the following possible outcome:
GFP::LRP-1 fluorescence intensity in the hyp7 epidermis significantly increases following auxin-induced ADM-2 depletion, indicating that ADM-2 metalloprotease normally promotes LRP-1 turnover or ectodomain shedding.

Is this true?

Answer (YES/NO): YES